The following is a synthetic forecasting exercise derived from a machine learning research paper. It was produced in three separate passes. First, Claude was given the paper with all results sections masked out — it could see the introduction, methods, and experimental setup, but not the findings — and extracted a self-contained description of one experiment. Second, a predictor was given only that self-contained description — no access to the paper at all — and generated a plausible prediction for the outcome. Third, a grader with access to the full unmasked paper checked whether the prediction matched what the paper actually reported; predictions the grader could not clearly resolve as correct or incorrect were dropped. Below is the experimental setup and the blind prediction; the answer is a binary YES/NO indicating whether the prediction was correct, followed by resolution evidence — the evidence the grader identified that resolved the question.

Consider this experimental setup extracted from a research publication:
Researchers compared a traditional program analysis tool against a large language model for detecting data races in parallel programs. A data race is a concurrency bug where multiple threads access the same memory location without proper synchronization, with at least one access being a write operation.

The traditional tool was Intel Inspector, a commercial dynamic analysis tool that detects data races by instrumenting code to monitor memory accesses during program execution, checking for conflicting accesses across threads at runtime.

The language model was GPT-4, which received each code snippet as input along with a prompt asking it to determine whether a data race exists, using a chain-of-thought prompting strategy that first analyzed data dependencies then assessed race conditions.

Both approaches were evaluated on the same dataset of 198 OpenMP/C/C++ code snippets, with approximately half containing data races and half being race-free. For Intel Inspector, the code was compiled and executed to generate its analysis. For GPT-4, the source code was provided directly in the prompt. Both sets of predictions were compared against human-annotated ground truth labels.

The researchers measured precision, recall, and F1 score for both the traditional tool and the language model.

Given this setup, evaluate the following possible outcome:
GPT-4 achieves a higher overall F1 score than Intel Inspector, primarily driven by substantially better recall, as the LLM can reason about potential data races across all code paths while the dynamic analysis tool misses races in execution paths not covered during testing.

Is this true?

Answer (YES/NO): NO